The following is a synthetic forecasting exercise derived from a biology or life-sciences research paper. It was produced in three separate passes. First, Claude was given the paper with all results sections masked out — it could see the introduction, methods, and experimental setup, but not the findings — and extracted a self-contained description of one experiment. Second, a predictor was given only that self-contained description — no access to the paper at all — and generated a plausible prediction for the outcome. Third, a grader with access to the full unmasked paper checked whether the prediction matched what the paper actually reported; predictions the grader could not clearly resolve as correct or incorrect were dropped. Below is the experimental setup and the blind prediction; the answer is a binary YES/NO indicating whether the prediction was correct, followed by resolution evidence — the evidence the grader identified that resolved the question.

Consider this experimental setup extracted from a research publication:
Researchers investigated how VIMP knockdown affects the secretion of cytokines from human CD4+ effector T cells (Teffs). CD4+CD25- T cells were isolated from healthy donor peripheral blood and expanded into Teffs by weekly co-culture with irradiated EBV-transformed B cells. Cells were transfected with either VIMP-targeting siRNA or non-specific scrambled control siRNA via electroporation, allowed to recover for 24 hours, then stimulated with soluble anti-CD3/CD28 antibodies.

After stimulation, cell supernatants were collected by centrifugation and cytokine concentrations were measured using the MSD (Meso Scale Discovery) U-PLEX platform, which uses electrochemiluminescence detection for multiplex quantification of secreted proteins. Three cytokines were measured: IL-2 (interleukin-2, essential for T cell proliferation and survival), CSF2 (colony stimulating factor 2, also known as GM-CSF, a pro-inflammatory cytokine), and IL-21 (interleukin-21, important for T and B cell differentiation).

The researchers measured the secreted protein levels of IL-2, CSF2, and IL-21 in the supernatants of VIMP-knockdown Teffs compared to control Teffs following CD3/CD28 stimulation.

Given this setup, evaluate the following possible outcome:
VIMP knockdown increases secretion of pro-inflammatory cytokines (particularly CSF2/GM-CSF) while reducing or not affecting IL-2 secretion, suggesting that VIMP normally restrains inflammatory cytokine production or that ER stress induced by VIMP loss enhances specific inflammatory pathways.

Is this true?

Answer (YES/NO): NO